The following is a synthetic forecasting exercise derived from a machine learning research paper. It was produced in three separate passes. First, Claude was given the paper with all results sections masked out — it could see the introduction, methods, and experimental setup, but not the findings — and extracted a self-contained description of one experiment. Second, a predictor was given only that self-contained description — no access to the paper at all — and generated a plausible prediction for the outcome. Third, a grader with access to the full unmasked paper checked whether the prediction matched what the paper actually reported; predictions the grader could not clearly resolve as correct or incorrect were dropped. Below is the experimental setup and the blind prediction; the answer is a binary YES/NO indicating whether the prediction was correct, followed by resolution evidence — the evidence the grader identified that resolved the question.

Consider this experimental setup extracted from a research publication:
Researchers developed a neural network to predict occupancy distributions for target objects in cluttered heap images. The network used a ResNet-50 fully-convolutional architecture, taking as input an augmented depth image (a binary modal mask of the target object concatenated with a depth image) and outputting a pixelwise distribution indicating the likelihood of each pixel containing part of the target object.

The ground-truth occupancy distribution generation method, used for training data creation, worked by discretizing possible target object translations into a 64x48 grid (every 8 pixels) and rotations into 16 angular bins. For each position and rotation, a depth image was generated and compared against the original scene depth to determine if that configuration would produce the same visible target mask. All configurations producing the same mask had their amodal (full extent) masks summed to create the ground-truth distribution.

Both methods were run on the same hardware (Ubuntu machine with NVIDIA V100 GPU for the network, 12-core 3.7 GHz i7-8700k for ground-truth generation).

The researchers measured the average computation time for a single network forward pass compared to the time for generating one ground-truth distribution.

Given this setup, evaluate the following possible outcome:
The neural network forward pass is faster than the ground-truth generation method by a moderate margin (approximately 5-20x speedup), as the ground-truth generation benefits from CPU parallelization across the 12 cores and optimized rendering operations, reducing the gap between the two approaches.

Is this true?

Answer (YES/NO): NO